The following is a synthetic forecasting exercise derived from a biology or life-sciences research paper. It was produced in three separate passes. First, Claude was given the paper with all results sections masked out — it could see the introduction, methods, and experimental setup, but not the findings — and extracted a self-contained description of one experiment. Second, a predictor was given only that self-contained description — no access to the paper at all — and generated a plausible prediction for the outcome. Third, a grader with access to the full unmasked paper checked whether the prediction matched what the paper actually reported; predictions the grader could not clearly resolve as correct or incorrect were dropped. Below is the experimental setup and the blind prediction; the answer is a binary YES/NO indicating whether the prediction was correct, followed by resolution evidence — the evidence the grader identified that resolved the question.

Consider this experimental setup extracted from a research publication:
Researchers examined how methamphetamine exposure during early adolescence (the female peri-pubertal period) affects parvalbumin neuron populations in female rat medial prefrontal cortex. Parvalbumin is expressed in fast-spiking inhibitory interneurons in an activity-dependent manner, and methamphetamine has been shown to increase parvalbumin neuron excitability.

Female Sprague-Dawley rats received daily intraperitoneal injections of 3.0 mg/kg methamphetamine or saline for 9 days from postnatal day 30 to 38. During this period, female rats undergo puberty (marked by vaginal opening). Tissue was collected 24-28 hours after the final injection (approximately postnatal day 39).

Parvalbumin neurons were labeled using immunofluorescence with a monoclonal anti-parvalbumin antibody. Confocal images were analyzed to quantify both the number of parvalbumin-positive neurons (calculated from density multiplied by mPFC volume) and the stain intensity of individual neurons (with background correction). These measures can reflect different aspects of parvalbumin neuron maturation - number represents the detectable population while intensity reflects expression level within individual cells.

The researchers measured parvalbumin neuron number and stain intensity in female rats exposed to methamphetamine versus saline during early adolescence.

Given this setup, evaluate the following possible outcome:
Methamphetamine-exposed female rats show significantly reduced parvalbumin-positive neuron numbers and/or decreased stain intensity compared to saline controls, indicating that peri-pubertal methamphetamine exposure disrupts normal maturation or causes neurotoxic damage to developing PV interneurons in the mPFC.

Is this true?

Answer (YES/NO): NO